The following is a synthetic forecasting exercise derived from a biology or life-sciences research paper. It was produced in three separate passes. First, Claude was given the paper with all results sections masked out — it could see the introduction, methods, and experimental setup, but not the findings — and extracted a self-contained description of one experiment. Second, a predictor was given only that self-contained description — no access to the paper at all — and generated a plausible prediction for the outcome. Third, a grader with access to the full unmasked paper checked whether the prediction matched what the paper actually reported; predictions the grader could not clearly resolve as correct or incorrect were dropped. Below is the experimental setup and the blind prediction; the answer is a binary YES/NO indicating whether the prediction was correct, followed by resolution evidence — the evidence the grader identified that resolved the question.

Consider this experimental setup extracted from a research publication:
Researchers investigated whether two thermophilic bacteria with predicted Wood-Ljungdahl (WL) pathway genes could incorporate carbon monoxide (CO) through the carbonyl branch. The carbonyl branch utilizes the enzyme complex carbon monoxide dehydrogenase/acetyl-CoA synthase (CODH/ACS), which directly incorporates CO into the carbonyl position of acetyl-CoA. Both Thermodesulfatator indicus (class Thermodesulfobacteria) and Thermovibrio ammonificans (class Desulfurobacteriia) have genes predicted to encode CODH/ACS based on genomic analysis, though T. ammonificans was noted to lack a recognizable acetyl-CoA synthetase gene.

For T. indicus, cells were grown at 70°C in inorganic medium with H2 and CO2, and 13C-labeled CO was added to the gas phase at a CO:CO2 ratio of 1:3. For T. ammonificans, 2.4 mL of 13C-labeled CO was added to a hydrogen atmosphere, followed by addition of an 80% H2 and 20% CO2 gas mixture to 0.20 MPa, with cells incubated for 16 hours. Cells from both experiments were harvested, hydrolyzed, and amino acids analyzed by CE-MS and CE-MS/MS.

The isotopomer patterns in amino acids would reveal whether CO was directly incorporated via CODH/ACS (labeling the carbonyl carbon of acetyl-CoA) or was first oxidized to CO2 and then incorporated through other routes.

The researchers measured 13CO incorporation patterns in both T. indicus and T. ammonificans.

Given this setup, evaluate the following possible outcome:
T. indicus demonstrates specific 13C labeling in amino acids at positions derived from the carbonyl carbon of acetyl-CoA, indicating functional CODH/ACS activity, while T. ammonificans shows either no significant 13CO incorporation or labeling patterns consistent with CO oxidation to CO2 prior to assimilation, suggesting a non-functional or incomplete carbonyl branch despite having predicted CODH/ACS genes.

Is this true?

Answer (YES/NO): YES